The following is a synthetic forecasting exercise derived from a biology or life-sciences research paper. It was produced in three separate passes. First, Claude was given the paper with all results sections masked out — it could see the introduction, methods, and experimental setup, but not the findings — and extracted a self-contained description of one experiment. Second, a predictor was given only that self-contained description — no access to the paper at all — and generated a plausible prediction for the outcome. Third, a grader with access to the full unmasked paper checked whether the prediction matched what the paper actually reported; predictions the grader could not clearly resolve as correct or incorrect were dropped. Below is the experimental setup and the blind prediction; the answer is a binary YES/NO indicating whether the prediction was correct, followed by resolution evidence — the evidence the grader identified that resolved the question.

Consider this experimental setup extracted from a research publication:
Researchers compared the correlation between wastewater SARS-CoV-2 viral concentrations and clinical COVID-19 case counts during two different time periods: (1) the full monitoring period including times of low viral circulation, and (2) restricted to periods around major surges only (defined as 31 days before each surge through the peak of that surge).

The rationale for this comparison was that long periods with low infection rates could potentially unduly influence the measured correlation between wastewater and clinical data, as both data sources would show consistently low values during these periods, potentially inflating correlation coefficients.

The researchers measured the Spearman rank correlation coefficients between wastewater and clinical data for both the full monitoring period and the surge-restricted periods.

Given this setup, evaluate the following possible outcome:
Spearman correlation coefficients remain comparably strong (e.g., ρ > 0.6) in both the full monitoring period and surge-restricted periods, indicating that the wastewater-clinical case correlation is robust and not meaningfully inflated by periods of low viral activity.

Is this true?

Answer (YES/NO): YES